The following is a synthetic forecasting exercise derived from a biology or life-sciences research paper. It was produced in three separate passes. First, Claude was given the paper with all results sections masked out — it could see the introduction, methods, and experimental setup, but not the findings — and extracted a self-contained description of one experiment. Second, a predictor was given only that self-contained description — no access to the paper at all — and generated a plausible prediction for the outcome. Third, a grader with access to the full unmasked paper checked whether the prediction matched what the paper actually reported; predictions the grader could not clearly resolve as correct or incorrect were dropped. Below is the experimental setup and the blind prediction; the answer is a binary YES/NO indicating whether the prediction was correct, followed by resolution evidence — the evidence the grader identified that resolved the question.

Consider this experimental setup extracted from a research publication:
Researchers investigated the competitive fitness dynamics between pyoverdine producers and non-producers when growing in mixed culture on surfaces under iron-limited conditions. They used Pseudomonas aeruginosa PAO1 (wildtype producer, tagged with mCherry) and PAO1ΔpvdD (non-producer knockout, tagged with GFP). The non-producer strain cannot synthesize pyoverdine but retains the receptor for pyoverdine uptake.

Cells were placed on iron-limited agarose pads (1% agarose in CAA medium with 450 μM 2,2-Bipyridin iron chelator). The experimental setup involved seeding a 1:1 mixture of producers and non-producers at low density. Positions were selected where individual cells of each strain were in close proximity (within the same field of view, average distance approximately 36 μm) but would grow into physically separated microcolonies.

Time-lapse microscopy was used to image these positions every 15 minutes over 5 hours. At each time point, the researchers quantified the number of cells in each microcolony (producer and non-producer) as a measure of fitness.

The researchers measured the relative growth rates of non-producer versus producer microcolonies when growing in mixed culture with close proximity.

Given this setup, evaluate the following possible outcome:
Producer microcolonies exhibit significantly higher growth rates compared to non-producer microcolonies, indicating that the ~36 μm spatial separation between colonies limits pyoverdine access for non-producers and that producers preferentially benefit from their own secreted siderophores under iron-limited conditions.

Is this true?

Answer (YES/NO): NO